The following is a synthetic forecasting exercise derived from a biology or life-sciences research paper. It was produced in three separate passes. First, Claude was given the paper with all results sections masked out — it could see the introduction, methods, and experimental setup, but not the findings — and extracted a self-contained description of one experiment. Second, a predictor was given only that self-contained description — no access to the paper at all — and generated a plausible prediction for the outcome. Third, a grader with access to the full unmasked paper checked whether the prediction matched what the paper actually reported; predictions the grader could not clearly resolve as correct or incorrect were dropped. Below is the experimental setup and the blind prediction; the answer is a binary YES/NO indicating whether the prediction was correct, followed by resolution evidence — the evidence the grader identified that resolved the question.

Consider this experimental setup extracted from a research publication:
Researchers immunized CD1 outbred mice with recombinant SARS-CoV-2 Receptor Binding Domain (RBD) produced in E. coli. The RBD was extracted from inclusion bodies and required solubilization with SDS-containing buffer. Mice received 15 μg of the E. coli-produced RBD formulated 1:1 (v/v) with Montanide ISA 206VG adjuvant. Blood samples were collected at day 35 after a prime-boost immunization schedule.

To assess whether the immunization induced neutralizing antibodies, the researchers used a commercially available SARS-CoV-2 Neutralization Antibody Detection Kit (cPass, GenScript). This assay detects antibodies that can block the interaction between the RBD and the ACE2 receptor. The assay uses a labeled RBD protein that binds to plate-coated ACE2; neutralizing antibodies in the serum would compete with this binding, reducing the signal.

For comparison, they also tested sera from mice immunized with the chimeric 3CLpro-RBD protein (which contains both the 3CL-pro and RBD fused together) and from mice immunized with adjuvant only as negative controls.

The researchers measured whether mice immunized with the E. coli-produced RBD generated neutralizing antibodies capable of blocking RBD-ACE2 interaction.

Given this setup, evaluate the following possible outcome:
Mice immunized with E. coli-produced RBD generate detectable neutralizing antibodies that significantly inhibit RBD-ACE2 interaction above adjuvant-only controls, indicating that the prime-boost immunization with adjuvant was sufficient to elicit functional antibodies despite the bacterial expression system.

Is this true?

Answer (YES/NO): NO